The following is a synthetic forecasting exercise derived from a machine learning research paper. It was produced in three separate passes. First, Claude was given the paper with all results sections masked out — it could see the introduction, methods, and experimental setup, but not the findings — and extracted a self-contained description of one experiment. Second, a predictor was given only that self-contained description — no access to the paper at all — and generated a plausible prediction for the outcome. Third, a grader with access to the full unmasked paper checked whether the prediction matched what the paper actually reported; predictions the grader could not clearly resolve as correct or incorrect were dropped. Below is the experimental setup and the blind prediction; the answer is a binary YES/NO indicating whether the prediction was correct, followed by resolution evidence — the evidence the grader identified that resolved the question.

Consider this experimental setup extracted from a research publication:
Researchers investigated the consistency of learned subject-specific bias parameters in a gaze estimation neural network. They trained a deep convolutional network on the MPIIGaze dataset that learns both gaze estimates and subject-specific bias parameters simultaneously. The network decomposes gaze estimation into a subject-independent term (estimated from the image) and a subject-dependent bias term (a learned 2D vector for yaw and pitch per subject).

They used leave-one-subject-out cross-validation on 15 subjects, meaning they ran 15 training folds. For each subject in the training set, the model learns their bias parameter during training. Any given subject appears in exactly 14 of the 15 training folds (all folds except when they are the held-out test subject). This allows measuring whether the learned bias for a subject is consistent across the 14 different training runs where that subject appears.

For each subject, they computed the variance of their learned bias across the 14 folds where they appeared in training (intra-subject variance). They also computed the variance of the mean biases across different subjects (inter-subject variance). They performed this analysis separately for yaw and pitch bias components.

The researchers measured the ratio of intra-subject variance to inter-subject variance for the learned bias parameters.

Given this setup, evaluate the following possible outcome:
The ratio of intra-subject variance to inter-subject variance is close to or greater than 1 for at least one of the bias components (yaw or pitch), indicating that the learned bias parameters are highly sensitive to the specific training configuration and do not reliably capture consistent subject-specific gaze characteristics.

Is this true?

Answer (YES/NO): NO